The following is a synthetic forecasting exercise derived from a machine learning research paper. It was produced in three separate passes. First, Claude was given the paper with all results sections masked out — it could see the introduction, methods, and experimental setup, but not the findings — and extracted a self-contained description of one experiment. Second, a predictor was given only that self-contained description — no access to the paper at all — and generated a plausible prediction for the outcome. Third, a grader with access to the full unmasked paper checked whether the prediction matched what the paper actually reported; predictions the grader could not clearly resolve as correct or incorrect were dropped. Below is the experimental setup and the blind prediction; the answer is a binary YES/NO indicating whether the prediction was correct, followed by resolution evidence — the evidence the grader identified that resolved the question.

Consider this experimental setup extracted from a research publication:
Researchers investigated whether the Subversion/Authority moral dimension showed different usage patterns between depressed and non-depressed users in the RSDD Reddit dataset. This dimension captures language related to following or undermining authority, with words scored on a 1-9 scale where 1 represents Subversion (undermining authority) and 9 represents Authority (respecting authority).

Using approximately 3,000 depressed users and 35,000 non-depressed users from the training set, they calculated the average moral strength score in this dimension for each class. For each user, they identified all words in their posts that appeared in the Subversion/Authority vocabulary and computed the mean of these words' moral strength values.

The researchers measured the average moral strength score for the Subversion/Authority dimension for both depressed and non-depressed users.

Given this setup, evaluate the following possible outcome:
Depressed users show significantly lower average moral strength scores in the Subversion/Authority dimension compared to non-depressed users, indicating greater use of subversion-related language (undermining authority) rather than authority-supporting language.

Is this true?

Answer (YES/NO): NO